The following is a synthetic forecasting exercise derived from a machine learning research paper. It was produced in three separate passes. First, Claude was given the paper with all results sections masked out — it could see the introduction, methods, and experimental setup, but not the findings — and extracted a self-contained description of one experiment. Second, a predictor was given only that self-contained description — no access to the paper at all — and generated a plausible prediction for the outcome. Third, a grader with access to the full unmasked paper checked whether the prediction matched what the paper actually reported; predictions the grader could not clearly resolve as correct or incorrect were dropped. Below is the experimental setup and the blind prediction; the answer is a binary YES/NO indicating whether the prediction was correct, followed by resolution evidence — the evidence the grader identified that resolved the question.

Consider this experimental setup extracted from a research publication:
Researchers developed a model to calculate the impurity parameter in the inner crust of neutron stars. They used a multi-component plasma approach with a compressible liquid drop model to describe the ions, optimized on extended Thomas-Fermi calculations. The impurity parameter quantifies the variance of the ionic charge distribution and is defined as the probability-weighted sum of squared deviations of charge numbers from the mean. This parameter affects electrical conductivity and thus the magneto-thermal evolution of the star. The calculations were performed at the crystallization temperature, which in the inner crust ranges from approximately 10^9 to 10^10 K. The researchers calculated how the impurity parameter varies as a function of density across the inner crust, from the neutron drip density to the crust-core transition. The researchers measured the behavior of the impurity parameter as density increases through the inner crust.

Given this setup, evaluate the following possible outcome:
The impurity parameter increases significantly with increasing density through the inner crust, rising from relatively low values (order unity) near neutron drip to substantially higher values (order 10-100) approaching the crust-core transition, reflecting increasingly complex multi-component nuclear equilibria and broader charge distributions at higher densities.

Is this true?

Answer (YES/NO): YES